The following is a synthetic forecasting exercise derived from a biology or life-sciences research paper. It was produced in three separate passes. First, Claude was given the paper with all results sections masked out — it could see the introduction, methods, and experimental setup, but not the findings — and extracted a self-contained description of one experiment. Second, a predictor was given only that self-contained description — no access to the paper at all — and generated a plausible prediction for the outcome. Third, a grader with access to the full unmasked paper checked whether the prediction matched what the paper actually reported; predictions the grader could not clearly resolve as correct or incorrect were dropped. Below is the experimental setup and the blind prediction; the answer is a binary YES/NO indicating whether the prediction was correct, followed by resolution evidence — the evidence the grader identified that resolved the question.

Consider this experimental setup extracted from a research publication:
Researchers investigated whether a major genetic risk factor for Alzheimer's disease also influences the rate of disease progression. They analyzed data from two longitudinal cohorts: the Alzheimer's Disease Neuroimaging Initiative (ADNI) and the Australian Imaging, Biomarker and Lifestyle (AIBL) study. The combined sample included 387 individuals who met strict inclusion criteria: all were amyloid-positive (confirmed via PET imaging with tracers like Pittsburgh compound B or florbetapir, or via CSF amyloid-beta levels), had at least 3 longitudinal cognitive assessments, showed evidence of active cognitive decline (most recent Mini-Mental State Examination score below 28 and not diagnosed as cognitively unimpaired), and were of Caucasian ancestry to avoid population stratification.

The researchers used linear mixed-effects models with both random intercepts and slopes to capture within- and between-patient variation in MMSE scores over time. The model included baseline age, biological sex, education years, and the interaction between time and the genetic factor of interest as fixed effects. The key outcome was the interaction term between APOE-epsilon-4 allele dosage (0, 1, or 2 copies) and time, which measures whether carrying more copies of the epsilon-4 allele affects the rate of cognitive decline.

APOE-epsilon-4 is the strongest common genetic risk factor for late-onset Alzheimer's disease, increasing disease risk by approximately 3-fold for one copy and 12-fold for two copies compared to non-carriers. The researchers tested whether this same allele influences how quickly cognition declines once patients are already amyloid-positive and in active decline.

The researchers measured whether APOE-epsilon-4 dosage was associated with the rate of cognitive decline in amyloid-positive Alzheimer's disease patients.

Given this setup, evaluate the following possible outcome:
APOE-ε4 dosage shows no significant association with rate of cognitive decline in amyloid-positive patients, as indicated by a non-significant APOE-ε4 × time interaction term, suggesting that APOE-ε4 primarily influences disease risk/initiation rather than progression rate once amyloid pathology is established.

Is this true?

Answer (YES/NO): YES